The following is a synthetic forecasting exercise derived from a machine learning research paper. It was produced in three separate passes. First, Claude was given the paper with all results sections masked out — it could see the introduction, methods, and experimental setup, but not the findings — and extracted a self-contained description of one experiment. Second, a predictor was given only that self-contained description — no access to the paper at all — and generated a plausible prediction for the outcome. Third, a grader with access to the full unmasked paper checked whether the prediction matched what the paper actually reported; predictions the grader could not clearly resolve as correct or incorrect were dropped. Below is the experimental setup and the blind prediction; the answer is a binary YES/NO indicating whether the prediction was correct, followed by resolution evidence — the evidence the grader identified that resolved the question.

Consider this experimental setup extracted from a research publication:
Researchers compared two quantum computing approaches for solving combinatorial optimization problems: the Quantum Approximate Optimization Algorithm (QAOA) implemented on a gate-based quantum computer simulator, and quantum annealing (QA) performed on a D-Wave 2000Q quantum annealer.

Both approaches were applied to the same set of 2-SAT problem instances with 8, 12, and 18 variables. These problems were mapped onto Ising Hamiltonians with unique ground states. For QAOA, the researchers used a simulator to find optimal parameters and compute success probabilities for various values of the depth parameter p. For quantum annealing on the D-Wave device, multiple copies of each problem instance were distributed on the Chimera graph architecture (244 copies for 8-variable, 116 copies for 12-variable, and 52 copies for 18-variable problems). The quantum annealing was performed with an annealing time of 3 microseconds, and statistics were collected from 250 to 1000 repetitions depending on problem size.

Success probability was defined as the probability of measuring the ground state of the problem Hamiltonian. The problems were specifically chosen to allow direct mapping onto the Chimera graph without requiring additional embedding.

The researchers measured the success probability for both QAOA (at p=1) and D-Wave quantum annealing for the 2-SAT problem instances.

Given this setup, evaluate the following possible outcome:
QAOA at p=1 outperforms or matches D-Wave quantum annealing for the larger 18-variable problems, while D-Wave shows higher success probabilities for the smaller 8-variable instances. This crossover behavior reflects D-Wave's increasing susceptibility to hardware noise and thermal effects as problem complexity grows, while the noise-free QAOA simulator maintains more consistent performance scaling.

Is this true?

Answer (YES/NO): NO